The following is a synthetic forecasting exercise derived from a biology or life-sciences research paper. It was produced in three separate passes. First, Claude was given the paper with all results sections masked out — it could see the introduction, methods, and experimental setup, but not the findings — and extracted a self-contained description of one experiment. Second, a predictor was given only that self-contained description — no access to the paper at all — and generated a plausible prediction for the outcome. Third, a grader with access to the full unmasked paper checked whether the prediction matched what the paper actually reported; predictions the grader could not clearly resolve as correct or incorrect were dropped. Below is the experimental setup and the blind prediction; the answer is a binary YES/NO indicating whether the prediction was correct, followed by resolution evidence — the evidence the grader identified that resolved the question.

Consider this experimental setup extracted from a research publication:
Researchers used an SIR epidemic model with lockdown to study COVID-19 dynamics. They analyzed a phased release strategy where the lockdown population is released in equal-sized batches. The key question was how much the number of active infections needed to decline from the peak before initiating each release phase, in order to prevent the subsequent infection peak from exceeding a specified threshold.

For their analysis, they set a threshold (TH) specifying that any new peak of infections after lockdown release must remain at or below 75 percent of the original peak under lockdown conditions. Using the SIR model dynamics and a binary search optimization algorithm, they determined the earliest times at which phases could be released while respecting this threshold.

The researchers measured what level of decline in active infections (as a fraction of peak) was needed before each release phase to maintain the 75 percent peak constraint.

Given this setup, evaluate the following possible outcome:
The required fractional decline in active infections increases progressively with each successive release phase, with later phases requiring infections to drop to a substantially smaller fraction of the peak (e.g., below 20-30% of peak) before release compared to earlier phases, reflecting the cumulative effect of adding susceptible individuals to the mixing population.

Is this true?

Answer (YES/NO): NO